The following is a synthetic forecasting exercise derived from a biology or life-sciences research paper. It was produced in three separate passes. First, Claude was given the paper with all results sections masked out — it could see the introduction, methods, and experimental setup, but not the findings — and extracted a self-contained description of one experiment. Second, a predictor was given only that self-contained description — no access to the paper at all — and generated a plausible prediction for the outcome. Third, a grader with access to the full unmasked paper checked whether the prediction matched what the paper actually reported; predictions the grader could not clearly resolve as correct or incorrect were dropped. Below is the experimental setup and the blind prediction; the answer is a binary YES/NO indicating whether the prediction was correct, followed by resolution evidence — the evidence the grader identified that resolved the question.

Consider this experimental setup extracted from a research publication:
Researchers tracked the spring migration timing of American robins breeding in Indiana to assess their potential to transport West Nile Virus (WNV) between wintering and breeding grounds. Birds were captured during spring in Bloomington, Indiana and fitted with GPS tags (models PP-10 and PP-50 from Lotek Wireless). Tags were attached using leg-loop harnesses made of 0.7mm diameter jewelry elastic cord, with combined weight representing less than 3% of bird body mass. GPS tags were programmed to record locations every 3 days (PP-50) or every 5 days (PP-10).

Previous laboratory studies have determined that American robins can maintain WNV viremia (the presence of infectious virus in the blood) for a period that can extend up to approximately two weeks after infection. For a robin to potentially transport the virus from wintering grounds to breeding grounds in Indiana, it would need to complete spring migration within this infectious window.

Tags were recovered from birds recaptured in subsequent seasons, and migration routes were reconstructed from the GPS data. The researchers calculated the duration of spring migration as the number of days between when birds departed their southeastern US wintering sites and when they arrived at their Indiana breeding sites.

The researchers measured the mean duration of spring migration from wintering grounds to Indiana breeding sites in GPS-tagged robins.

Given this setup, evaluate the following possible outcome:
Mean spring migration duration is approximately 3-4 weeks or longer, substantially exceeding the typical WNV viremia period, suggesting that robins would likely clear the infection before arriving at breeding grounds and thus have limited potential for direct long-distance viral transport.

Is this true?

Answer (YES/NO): NO